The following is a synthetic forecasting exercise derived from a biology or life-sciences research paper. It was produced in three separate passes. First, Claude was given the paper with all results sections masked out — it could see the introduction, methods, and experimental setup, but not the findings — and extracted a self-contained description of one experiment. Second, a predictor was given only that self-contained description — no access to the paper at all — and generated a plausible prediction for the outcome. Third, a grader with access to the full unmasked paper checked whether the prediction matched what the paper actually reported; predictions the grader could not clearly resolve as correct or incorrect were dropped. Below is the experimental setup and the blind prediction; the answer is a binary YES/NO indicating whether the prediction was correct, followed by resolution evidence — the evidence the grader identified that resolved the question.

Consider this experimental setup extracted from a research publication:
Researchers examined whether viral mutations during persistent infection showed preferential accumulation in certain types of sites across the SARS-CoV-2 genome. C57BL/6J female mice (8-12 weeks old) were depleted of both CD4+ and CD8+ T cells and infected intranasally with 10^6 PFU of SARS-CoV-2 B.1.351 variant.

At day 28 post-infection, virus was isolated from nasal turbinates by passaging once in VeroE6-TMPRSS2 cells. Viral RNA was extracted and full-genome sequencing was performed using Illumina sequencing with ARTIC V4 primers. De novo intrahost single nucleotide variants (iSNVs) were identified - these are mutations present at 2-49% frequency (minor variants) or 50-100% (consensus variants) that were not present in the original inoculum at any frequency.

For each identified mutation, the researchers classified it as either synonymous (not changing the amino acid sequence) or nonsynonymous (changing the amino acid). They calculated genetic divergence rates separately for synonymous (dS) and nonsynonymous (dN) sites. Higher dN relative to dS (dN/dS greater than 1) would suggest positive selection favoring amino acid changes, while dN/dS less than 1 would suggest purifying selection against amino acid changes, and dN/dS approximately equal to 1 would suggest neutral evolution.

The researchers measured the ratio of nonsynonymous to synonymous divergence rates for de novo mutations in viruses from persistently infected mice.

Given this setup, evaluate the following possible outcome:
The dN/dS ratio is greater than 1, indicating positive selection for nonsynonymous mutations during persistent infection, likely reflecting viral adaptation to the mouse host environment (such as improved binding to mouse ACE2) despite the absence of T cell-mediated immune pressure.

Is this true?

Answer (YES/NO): NO